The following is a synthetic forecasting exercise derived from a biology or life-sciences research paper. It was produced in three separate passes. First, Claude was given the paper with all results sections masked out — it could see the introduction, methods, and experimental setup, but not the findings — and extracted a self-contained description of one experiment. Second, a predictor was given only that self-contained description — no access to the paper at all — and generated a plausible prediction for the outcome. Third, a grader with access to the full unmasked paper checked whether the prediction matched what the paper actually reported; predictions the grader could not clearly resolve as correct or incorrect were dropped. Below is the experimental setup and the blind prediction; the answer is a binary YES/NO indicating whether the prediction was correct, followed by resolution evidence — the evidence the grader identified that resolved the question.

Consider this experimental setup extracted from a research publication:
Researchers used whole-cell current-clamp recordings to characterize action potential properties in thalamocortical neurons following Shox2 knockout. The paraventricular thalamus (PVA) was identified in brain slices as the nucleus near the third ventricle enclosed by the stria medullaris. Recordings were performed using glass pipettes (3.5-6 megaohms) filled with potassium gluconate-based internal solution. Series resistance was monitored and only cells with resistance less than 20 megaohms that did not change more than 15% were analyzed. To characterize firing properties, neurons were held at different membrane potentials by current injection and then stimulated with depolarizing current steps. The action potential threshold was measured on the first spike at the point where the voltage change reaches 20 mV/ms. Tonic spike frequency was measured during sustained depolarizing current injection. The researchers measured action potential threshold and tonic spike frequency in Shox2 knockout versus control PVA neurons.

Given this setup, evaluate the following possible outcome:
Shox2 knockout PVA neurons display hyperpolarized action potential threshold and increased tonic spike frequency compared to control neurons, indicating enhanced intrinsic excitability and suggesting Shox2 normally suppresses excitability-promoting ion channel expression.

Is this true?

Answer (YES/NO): NO